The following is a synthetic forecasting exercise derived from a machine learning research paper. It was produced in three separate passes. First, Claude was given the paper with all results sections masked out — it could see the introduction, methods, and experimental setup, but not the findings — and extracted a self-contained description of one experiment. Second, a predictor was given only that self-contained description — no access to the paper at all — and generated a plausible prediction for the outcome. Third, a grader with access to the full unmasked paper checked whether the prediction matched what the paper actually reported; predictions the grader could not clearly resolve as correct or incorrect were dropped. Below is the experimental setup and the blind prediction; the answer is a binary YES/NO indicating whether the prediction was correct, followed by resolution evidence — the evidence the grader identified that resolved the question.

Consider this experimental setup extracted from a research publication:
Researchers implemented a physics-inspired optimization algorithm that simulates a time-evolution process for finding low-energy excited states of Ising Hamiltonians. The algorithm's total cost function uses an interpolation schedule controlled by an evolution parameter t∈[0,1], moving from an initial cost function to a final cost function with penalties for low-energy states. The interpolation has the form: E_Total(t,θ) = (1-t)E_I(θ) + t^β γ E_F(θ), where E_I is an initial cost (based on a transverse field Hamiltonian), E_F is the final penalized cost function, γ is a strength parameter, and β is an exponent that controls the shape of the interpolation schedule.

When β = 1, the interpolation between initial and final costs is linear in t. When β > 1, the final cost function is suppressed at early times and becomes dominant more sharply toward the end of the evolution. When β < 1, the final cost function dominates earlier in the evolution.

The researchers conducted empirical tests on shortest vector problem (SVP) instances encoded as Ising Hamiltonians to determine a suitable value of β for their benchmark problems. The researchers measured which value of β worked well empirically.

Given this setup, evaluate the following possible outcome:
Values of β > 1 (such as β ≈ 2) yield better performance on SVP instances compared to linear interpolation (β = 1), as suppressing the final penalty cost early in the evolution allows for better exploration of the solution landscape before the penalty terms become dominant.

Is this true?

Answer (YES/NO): YES